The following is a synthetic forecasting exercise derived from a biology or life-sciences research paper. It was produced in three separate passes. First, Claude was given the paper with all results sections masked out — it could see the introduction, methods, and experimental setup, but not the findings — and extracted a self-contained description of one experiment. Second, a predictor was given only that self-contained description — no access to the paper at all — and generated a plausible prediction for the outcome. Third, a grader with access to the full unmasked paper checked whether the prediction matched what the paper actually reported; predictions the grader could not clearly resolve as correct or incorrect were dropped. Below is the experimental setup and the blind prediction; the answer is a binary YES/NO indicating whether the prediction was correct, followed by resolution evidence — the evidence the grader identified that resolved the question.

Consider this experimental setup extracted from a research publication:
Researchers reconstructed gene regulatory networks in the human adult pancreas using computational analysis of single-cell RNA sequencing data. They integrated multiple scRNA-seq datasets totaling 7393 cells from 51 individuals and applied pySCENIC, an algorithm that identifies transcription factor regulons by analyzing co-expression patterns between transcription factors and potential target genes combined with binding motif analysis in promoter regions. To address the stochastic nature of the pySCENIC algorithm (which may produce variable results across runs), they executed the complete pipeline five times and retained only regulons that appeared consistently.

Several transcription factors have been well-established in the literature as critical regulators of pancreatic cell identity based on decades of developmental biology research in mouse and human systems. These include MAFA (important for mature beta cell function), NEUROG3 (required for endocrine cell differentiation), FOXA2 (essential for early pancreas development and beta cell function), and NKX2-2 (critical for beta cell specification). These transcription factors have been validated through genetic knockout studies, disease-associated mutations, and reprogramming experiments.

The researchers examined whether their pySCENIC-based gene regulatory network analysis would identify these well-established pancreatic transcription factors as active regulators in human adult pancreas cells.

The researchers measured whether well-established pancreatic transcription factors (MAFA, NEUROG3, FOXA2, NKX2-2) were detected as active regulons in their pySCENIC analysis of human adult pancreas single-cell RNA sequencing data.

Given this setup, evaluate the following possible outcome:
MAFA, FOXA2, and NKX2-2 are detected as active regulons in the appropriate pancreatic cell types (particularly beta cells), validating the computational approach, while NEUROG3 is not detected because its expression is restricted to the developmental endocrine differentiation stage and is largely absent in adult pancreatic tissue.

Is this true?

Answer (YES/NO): NO